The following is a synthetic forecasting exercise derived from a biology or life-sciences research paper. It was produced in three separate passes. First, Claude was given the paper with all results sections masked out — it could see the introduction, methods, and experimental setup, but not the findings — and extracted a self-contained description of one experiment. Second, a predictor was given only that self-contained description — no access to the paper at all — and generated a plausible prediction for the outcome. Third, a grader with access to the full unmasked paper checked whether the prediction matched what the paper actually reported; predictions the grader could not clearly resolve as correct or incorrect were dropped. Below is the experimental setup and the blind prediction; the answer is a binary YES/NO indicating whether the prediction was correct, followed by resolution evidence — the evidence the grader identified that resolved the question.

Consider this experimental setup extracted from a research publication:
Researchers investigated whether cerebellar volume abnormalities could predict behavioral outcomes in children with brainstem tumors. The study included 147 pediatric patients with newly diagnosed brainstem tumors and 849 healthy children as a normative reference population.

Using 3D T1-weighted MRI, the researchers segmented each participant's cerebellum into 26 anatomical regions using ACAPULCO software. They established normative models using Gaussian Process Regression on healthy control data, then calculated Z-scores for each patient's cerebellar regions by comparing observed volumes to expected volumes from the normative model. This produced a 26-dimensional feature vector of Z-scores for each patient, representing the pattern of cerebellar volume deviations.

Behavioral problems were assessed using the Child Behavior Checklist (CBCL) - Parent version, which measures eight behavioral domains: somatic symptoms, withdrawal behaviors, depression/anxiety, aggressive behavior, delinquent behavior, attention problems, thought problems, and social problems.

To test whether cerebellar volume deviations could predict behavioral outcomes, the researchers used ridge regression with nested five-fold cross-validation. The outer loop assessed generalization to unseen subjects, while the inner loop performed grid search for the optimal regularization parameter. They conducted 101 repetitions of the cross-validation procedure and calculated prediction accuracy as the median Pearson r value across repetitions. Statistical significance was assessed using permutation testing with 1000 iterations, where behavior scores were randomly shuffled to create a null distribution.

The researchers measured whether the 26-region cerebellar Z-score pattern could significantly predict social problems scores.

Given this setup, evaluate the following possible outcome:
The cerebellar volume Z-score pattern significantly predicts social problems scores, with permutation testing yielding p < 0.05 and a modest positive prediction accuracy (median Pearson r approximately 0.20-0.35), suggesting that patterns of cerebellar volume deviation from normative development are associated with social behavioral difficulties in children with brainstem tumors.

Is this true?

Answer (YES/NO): YES